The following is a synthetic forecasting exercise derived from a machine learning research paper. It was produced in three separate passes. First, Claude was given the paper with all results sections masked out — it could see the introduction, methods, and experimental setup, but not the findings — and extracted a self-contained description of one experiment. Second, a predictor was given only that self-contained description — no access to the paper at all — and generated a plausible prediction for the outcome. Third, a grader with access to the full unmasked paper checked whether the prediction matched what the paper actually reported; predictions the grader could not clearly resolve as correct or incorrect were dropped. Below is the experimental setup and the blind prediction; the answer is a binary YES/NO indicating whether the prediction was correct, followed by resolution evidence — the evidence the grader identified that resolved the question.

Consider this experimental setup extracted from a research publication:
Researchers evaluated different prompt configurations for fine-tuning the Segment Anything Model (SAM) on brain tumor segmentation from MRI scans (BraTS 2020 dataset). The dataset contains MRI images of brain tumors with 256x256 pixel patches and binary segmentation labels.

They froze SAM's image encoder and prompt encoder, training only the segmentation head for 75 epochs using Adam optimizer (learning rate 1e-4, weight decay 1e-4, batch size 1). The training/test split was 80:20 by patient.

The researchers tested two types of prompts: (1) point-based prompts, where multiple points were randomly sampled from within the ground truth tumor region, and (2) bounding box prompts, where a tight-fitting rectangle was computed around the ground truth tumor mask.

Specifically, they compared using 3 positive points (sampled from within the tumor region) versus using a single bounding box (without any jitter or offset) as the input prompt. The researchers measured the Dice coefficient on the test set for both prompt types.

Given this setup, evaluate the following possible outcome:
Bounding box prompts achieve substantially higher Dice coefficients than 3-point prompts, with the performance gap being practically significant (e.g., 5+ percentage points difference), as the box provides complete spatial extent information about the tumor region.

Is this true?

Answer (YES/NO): NO